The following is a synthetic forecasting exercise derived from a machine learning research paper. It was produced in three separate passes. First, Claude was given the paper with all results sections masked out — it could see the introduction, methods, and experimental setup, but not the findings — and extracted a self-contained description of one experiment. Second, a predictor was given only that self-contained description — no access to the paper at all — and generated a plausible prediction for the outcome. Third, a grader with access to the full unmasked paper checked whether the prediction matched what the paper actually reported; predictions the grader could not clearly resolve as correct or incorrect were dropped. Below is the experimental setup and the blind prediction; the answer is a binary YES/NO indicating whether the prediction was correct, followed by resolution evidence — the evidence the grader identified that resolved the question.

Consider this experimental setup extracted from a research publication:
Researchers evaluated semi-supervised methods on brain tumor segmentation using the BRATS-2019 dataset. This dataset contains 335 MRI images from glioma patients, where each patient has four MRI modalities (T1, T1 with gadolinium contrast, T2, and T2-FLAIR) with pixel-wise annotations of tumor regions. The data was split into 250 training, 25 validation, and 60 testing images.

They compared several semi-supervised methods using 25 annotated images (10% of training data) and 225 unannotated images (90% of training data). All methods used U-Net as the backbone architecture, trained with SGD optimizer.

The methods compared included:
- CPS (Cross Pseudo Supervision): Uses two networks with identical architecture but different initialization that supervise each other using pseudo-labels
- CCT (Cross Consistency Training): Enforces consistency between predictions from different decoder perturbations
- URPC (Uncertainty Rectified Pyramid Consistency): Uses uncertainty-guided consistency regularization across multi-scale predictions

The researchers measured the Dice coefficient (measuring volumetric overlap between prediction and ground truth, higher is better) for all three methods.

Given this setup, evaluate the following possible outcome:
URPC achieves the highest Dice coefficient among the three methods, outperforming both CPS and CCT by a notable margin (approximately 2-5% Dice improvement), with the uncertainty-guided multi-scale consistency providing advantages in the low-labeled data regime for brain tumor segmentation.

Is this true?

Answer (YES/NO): NO